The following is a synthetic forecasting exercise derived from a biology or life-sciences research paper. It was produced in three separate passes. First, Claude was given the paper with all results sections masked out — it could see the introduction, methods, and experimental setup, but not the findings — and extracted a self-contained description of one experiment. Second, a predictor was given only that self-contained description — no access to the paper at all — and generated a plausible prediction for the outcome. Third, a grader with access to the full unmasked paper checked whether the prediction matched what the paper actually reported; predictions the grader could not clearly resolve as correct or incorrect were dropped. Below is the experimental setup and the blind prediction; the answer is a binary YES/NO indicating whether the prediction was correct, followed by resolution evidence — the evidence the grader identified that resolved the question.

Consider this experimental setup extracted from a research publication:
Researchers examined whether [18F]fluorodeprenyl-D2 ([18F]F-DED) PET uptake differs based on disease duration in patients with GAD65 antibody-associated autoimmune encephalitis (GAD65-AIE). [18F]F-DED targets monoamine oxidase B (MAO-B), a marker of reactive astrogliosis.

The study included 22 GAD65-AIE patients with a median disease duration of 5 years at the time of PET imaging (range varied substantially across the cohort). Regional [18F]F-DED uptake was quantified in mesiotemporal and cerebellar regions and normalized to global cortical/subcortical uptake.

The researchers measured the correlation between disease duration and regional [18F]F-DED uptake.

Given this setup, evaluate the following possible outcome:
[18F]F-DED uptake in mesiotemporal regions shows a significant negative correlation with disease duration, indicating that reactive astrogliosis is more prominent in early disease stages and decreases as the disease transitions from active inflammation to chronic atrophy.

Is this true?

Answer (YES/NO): NO